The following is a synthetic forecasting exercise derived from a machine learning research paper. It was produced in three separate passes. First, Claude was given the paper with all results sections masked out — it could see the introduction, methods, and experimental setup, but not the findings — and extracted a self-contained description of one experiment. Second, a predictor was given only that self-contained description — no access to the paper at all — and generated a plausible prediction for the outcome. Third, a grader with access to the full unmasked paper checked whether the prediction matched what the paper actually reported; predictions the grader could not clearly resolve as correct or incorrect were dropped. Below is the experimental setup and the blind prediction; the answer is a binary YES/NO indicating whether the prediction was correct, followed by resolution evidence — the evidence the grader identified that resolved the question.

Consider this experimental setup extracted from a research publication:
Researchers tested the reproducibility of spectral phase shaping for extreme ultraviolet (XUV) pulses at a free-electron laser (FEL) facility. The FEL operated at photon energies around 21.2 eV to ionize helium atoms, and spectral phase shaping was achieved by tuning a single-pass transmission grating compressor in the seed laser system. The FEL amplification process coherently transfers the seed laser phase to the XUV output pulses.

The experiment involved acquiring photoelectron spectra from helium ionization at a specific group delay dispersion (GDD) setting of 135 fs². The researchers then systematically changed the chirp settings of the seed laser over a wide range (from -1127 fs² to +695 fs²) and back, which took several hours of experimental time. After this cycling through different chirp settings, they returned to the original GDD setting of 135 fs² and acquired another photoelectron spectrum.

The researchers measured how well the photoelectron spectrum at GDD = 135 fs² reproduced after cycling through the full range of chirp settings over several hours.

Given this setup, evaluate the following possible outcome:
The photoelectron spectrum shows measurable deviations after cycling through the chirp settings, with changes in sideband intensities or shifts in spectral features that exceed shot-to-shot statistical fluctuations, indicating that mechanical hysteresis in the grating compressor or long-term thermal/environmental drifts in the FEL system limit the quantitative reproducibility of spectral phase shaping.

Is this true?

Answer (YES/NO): NO